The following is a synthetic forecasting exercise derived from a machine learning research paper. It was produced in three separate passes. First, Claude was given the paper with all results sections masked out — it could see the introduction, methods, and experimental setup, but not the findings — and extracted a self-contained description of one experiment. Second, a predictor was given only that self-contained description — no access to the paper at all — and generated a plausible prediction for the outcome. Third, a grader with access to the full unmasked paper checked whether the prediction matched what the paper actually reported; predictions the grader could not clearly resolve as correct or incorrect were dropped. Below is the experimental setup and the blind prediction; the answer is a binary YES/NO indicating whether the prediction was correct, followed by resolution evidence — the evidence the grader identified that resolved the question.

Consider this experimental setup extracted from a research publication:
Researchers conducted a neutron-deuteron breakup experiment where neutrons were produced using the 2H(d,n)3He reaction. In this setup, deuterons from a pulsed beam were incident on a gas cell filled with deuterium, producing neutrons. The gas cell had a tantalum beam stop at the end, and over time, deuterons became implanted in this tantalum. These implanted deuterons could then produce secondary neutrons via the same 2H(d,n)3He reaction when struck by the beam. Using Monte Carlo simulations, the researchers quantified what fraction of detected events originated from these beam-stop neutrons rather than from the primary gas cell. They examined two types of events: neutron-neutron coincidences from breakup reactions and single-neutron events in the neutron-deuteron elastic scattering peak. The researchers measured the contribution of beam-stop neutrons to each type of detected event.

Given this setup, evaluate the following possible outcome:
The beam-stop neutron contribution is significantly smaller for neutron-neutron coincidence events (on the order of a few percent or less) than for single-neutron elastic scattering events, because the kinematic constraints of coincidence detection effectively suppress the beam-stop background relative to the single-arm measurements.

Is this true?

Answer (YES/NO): YES